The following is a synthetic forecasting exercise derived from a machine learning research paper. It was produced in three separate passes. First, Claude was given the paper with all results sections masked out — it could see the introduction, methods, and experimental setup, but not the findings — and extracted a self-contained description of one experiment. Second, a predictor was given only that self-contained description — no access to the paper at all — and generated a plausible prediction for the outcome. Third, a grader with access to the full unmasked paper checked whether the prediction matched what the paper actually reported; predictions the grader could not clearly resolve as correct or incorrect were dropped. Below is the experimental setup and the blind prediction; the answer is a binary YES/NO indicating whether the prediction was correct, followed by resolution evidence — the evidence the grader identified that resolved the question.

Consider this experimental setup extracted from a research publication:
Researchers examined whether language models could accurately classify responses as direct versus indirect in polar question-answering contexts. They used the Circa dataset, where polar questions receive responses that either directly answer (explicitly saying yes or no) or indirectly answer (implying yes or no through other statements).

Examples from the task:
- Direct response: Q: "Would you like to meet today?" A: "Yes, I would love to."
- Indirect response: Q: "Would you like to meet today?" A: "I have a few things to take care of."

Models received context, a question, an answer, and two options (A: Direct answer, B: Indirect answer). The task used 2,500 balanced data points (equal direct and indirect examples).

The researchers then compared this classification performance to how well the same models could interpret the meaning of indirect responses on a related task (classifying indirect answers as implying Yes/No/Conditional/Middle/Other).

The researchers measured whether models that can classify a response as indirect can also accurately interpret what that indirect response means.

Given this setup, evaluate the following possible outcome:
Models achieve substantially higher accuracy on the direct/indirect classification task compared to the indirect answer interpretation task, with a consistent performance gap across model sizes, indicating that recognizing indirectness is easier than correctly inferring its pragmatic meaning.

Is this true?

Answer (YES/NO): NO